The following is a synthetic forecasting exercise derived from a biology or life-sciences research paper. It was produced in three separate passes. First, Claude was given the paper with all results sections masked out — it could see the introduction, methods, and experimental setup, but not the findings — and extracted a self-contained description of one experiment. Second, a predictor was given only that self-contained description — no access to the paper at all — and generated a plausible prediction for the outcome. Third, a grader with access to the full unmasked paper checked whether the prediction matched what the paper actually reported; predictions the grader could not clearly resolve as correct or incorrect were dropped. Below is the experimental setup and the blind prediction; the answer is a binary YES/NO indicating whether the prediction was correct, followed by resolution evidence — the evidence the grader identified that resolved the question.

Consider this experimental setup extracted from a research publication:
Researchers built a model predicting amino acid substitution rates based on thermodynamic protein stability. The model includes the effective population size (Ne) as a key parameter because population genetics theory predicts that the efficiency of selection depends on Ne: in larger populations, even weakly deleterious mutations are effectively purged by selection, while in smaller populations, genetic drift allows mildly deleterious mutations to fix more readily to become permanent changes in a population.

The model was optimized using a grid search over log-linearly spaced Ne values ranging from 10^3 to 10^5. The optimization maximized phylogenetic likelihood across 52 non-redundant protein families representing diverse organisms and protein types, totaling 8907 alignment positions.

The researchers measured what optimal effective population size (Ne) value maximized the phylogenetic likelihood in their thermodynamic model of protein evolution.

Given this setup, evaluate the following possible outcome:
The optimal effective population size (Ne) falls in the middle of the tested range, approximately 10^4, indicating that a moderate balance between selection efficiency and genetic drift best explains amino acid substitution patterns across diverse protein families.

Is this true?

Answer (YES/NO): NO